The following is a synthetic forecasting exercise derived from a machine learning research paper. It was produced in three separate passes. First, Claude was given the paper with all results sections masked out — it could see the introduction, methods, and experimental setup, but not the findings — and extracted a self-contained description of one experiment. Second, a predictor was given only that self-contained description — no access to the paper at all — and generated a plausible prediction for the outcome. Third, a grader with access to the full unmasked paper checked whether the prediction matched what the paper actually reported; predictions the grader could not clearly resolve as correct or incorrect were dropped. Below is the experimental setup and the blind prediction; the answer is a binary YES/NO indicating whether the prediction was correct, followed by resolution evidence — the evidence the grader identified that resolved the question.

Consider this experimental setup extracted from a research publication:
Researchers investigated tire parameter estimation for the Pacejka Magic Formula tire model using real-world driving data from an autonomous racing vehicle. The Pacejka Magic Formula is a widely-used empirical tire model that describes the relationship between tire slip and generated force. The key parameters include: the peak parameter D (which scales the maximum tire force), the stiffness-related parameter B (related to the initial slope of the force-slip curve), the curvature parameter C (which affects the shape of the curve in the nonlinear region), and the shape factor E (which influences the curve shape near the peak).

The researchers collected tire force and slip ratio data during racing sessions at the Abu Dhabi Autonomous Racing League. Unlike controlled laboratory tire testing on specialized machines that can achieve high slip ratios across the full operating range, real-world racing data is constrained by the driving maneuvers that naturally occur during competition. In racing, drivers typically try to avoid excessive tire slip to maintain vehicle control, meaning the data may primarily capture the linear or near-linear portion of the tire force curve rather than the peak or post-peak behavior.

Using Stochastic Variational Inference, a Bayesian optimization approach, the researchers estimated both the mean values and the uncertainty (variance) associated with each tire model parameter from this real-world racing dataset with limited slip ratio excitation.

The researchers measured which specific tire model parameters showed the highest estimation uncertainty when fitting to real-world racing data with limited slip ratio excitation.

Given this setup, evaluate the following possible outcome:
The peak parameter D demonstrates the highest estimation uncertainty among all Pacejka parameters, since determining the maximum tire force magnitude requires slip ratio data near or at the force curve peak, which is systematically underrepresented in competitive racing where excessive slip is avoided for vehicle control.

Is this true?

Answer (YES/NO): NO